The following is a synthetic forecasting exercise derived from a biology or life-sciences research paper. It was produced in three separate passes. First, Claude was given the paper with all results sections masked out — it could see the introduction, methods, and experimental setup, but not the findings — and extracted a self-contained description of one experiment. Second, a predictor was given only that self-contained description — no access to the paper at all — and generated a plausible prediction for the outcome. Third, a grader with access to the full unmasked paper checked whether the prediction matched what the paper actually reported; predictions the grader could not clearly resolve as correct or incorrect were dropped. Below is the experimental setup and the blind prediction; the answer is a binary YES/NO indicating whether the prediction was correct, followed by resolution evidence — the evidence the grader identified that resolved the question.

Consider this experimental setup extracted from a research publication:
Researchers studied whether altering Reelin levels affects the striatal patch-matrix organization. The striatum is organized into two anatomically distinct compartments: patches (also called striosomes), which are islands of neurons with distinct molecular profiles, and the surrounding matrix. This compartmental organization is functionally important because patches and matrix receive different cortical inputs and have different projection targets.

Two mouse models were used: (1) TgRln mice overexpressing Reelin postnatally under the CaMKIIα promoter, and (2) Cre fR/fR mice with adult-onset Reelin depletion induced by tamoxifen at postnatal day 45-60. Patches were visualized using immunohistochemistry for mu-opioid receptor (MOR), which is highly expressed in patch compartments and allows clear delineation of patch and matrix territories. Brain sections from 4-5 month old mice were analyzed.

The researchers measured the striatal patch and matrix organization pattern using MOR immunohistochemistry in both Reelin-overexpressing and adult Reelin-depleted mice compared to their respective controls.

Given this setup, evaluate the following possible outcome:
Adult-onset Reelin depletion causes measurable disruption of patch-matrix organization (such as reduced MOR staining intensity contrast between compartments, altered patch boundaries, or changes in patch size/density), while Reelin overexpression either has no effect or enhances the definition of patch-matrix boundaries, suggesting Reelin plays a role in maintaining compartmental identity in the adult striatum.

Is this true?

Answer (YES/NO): NO